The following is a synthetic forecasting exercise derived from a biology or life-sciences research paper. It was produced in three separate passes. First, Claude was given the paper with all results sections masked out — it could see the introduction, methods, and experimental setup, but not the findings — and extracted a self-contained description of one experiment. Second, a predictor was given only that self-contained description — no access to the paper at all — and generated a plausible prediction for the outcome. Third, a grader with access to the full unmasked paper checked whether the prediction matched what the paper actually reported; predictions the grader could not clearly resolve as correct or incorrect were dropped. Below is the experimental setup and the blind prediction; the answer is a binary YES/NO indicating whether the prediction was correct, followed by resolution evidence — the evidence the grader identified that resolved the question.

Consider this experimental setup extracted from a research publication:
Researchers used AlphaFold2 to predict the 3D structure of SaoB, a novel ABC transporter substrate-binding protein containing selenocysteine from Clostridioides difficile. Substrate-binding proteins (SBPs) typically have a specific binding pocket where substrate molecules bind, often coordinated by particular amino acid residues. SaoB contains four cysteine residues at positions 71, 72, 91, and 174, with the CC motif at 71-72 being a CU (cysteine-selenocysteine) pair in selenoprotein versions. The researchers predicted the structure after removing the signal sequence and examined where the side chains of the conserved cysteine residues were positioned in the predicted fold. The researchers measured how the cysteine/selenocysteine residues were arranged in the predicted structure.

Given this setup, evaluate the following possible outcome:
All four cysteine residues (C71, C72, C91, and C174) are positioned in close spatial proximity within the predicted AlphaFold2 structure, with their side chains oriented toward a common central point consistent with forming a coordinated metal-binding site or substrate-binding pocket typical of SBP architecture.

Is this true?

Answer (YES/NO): NO